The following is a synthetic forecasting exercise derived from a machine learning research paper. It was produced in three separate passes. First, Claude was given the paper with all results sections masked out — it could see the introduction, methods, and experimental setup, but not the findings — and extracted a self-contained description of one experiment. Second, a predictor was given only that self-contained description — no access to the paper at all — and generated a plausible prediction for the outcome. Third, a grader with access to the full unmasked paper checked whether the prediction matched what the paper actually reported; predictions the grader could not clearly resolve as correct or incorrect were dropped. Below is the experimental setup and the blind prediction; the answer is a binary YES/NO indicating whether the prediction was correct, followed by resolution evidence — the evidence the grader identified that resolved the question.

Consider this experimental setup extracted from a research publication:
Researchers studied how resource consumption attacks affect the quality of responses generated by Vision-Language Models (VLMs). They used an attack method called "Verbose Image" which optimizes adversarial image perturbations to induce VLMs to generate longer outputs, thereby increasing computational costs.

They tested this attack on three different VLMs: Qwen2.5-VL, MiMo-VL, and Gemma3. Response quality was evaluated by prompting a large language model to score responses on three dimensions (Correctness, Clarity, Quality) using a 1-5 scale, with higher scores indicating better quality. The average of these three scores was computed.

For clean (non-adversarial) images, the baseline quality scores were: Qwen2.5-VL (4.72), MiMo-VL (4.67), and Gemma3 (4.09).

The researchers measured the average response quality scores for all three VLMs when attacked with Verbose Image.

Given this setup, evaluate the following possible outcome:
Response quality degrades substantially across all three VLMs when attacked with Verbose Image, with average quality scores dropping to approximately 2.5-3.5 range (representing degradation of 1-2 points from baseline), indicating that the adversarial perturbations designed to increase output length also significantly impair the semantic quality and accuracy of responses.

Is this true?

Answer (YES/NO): NO